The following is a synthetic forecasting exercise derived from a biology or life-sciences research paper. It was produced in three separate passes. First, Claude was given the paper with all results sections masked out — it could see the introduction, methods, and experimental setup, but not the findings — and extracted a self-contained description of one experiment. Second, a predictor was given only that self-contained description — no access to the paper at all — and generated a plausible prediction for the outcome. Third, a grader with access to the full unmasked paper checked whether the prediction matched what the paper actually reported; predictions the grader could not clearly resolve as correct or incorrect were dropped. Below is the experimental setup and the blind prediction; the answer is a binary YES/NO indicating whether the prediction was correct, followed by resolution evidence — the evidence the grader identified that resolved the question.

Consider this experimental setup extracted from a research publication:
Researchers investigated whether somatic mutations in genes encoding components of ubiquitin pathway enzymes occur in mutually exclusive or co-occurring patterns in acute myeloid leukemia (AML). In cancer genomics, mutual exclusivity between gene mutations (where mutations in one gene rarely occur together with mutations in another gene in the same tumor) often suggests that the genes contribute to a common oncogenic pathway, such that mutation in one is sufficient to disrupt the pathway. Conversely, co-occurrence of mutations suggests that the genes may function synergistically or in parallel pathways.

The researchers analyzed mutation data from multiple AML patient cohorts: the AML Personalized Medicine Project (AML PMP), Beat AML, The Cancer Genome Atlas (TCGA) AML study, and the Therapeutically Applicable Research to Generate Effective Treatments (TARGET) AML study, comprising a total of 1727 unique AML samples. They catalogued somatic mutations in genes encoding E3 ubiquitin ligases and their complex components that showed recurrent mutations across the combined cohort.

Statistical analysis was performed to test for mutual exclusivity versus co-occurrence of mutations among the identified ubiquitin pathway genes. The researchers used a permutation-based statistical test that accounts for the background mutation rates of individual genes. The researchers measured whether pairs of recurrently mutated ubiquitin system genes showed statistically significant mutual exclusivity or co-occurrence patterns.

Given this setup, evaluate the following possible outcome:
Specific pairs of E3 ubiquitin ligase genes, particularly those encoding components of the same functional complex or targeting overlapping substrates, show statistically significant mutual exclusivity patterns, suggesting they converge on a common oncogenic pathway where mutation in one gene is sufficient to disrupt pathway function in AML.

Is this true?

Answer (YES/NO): NO